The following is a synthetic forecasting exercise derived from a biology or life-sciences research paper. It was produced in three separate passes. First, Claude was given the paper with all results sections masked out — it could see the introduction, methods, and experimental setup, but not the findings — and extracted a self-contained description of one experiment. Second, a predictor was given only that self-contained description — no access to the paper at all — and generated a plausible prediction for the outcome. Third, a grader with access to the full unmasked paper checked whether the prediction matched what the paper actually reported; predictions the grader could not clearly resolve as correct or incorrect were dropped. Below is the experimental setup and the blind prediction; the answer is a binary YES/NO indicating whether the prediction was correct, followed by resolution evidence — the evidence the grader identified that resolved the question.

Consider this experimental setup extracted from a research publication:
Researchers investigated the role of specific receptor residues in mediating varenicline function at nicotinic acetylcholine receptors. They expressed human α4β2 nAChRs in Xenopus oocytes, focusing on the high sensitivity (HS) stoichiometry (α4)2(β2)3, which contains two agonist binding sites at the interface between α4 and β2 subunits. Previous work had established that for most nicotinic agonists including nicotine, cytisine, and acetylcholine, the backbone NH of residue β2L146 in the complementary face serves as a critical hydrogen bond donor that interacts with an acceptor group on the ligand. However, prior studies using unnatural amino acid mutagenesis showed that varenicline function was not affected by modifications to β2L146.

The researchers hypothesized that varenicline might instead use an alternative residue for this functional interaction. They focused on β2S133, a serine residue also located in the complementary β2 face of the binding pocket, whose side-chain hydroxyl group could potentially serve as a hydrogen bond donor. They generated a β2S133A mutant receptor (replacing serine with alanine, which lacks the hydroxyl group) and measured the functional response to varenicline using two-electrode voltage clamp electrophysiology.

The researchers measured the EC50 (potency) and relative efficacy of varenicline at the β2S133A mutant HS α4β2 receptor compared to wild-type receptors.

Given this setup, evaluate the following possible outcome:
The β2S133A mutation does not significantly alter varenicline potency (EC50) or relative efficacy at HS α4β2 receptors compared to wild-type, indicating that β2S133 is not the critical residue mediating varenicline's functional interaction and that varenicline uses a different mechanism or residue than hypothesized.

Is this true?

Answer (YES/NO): NO